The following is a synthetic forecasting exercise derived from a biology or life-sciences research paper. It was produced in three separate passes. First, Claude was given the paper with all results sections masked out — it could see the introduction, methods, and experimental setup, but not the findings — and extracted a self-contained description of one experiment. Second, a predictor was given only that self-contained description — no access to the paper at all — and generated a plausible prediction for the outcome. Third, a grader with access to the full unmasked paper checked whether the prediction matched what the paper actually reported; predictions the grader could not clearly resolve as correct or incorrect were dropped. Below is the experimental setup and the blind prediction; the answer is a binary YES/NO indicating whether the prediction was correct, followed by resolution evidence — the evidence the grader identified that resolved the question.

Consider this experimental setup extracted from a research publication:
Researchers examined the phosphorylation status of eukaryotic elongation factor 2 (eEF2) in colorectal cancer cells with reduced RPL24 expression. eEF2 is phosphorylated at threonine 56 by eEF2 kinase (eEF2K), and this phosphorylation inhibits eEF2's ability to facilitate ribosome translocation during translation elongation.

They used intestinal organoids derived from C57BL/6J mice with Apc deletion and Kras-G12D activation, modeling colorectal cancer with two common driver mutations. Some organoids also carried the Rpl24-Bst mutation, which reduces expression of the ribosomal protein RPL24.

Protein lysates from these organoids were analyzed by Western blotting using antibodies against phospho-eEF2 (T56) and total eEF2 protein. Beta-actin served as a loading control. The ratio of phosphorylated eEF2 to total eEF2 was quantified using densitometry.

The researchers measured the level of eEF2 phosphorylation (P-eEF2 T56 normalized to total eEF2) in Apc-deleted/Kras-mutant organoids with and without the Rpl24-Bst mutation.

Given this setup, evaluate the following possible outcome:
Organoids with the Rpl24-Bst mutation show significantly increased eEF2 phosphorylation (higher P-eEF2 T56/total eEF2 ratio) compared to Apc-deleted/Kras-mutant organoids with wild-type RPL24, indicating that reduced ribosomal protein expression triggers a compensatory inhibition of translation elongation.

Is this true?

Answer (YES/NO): YES